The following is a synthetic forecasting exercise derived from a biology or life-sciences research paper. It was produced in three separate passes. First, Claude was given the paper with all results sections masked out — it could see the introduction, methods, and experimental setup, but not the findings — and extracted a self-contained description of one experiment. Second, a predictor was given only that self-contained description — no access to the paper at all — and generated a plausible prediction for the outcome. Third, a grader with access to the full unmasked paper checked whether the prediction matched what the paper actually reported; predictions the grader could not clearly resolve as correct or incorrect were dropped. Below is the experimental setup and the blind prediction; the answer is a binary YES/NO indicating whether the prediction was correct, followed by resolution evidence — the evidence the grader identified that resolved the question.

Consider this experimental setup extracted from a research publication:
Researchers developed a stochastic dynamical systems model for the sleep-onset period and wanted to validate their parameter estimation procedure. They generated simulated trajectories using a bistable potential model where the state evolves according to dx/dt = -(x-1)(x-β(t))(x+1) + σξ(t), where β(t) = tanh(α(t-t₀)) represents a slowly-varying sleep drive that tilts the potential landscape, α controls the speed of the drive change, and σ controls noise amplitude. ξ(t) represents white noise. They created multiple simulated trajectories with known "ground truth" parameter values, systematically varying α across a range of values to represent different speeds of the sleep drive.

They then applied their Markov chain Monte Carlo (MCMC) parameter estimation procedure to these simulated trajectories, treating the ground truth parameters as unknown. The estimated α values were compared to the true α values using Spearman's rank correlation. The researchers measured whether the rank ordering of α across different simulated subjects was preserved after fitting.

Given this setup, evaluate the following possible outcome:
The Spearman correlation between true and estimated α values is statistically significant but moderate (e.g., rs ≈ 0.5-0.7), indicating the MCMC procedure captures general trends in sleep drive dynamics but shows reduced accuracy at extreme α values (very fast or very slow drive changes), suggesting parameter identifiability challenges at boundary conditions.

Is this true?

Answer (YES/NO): NO